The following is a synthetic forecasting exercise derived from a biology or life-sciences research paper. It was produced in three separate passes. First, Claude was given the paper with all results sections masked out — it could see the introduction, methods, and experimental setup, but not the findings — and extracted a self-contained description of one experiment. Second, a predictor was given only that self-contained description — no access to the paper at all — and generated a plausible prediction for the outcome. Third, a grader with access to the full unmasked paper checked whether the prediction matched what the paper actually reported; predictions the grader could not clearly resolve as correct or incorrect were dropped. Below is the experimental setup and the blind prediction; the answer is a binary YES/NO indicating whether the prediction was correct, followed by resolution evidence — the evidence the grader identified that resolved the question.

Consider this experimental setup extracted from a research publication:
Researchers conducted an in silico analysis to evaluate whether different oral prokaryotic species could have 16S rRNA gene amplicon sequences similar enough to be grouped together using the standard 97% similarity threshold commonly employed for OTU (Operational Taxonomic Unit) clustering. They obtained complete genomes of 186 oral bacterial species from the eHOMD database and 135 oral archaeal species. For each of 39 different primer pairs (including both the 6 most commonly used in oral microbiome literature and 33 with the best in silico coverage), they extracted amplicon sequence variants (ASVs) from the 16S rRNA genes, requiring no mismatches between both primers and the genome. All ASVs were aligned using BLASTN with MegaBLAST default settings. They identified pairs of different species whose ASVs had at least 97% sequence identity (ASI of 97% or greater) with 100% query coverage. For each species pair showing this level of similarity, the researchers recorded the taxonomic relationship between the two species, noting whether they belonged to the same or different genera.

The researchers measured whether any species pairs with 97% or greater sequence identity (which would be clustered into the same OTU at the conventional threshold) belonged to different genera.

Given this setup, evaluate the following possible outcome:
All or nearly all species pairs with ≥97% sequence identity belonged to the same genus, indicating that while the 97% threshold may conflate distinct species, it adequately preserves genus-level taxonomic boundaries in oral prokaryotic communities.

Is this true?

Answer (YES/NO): NO